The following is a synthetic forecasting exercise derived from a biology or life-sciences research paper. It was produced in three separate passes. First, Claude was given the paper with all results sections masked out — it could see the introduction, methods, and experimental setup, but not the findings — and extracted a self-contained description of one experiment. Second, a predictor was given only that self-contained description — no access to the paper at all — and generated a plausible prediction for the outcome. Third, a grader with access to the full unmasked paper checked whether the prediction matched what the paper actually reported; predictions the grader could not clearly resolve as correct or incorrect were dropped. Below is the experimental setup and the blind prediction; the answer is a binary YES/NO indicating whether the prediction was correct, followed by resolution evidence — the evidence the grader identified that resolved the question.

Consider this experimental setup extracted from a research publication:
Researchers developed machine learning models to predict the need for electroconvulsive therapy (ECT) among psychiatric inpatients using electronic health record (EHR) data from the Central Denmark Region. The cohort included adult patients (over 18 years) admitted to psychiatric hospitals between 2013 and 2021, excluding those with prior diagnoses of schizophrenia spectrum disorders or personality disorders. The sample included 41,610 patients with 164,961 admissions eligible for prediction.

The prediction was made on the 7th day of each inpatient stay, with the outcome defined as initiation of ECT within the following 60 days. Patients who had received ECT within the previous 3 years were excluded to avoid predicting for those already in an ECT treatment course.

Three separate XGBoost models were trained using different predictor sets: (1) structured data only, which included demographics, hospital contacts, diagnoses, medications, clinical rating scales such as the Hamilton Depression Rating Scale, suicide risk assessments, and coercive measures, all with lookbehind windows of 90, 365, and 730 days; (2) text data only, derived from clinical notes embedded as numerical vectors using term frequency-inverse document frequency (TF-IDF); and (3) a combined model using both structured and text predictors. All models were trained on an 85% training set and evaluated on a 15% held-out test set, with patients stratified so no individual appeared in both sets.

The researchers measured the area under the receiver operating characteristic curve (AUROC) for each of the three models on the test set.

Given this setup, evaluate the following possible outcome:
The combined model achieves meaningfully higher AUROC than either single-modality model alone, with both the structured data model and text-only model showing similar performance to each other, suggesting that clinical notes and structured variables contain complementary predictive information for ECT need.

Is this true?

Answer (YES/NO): NO